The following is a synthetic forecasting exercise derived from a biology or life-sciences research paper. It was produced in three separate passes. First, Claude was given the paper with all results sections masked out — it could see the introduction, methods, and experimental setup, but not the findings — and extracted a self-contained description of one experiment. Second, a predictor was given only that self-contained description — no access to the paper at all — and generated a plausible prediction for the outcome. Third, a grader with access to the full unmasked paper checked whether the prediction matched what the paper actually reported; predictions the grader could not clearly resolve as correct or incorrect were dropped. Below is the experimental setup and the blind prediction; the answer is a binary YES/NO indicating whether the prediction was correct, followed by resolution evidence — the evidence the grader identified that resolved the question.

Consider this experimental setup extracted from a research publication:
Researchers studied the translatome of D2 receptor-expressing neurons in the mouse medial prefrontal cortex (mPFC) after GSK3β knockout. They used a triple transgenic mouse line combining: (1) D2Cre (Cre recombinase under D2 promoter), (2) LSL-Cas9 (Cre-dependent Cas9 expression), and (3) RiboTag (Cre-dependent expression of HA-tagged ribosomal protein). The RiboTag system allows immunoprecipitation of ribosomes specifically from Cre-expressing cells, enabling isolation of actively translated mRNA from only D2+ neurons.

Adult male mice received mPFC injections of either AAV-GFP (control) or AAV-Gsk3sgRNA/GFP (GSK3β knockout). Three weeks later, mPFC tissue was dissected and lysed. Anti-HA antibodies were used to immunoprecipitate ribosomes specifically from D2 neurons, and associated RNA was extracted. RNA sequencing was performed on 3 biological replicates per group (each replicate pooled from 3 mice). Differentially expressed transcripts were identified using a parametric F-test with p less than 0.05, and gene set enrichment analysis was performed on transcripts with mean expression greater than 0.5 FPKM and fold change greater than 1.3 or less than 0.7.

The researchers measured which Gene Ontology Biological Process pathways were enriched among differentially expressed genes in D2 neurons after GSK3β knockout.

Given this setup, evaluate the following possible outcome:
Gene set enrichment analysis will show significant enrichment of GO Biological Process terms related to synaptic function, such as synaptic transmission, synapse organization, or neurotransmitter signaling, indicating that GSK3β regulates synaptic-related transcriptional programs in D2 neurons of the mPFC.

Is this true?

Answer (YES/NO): YES